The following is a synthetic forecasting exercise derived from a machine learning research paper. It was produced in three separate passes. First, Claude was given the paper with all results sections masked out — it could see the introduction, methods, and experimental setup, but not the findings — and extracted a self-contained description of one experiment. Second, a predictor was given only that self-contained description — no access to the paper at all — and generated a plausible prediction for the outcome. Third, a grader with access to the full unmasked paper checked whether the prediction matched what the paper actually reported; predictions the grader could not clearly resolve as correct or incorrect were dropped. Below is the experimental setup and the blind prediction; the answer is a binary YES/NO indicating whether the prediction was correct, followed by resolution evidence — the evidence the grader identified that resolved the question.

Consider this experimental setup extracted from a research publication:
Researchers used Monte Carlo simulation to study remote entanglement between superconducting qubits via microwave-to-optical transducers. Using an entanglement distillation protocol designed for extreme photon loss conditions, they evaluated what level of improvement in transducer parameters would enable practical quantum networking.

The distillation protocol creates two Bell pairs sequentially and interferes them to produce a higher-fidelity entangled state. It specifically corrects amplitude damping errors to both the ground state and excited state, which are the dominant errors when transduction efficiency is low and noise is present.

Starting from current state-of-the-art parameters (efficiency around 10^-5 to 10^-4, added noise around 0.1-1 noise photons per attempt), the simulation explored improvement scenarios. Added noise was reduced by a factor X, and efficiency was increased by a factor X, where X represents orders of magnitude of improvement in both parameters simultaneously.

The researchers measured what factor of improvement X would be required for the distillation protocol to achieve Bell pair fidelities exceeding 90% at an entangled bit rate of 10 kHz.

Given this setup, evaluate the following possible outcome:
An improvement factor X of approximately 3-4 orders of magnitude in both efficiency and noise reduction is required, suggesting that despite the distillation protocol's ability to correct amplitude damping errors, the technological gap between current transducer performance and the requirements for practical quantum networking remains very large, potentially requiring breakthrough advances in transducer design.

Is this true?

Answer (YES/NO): NO